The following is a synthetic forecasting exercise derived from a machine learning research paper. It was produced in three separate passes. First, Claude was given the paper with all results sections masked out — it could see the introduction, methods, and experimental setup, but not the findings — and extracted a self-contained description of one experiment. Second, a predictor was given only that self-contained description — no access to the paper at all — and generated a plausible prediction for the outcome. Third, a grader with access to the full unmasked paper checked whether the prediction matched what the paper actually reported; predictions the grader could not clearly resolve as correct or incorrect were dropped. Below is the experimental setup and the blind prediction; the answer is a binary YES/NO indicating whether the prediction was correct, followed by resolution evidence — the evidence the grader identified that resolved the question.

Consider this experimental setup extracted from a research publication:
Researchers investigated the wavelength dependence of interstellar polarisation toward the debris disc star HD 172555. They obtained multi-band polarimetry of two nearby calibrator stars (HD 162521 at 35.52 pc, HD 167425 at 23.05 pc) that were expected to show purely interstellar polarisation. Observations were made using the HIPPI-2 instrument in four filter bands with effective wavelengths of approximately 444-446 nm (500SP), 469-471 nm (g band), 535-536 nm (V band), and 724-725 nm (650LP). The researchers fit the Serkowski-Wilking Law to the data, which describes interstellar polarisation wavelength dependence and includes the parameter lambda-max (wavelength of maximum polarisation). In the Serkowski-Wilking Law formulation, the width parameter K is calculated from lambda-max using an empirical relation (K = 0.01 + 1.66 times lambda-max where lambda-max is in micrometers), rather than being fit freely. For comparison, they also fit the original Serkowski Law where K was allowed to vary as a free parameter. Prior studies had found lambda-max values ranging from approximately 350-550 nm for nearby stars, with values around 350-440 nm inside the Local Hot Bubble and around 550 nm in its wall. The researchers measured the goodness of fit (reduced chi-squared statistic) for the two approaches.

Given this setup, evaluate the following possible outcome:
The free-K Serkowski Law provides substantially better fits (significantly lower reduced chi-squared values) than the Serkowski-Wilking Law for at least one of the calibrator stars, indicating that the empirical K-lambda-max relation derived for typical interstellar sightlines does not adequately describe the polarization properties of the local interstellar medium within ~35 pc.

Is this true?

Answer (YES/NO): NO